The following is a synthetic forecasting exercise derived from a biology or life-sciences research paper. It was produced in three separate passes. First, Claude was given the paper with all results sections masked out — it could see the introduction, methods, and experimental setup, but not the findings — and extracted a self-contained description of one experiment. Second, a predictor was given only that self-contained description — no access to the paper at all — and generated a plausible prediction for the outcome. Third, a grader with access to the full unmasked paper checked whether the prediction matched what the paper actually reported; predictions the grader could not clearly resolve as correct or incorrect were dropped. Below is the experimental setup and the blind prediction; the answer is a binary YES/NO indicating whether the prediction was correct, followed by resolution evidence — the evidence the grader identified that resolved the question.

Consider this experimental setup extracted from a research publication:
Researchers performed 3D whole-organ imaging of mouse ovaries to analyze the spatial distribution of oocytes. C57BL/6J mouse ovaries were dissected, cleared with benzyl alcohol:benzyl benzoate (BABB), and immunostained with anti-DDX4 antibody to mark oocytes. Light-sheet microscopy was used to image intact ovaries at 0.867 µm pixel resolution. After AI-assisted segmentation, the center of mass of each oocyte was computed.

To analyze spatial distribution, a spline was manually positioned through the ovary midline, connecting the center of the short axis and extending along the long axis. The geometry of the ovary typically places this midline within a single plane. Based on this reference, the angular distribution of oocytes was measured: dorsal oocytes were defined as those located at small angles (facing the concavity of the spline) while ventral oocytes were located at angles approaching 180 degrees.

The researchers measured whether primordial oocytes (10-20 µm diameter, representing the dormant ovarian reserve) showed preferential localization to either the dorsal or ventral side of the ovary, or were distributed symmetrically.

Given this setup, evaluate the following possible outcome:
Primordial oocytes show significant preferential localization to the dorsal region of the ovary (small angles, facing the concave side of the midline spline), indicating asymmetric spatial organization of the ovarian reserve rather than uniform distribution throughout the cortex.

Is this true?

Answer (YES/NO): NO